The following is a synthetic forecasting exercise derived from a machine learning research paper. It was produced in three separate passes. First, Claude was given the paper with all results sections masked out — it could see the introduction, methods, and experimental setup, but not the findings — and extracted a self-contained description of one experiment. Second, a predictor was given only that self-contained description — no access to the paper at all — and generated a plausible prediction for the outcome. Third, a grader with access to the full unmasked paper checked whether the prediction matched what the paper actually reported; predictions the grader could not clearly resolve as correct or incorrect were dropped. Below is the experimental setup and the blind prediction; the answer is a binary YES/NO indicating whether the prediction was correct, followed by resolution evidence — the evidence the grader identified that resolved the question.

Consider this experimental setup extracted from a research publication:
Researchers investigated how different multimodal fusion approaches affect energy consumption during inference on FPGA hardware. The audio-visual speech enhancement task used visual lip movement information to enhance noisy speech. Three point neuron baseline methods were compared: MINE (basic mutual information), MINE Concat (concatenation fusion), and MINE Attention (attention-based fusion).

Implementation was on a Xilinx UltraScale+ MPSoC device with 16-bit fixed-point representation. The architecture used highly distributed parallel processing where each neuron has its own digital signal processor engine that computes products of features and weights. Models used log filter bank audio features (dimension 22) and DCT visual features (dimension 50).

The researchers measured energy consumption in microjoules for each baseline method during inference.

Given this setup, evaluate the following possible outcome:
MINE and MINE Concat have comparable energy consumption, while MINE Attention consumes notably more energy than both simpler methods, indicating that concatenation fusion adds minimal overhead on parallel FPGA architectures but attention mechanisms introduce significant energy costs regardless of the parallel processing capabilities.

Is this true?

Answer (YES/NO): NO